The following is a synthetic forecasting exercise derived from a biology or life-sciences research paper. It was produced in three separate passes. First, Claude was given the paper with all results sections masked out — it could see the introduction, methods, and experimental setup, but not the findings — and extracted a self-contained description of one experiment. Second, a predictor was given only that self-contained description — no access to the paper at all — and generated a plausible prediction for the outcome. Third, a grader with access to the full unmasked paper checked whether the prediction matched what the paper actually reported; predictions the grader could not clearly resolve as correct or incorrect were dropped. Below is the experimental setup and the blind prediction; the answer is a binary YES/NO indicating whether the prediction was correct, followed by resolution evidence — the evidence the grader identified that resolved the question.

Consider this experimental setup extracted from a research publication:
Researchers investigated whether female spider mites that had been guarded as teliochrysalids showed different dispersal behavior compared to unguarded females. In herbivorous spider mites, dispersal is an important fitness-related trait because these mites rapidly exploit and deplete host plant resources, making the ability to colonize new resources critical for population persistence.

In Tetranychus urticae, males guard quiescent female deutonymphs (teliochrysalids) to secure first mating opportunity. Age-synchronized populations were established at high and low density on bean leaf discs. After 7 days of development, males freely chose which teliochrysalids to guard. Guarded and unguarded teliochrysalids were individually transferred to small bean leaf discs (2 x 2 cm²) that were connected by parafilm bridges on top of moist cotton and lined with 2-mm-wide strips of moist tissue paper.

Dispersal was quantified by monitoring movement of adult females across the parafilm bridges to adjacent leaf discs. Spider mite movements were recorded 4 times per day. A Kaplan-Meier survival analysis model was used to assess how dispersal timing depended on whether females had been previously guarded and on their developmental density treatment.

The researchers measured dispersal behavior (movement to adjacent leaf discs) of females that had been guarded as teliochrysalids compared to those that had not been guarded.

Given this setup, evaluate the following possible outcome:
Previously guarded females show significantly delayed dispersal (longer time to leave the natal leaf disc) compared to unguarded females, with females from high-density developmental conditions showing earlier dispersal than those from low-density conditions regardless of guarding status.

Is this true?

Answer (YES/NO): NO